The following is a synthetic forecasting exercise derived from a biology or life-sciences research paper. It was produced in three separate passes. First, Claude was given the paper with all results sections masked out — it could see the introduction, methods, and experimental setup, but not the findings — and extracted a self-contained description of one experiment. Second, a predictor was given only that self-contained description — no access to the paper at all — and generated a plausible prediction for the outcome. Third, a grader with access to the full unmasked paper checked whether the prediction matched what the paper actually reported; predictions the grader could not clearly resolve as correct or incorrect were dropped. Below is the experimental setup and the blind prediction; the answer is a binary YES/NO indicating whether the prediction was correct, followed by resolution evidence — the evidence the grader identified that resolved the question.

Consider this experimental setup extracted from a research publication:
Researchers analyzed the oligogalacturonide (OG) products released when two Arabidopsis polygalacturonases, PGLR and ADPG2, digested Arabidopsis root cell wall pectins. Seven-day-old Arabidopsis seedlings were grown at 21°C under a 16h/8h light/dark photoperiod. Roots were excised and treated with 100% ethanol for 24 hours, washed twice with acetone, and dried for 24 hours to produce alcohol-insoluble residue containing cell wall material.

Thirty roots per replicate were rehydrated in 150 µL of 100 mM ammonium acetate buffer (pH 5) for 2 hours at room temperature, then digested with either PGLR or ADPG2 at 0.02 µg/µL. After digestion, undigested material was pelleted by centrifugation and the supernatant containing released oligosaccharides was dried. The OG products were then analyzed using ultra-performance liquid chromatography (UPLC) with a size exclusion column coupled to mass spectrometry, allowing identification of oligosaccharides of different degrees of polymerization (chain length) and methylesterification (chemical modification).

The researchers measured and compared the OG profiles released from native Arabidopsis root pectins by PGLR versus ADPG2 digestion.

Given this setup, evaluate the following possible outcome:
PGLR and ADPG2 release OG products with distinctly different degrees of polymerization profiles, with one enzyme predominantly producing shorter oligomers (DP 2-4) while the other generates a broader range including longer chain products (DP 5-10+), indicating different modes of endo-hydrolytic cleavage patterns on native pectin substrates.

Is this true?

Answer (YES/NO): YES